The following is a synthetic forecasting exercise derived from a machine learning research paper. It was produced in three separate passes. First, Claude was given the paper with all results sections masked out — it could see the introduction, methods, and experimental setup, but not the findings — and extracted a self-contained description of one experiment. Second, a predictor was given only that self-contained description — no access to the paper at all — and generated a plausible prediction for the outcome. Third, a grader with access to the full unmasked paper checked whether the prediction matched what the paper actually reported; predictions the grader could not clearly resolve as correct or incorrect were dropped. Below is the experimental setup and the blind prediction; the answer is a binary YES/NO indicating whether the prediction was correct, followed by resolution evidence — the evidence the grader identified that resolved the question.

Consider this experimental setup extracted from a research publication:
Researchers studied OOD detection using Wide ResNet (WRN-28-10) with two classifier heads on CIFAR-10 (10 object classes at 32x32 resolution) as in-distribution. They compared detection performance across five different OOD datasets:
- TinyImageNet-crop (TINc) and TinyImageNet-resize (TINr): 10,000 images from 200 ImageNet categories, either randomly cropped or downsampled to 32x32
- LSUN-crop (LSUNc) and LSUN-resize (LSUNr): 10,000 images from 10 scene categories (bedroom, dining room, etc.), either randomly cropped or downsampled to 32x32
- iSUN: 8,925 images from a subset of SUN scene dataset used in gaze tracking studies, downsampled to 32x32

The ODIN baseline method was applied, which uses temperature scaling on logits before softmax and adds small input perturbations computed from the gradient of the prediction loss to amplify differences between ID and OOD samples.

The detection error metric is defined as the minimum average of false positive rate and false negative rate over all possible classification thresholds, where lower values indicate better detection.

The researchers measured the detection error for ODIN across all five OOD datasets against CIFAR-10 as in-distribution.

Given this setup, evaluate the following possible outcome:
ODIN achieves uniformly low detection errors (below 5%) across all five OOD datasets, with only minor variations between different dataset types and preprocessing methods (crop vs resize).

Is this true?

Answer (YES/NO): NO